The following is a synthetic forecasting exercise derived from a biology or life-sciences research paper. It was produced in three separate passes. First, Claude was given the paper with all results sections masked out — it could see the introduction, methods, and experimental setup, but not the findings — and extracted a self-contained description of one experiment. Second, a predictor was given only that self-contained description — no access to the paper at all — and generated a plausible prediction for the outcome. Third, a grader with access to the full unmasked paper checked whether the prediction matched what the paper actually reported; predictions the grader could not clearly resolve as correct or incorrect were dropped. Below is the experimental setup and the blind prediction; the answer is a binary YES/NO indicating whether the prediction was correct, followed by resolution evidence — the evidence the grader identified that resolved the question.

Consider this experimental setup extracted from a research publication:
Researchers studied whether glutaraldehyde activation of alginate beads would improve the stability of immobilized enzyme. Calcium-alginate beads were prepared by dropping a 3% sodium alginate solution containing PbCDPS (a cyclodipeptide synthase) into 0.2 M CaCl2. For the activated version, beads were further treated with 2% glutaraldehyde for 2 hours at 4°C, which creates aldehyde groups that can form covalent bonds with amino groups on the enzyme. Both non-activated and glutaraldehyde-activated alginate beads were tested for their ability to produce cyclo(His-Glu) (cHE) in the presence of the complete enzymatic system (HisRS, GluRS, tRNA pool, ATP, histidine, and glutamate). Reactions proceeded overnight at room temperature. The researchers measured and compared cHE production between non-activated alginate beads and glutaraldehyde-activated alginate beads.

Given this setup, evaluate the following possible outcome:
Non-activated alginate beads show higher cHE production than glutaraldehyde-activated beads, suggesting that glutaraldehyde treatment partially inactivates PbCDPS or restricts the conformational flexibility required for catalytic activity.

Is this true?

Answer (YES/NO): YES